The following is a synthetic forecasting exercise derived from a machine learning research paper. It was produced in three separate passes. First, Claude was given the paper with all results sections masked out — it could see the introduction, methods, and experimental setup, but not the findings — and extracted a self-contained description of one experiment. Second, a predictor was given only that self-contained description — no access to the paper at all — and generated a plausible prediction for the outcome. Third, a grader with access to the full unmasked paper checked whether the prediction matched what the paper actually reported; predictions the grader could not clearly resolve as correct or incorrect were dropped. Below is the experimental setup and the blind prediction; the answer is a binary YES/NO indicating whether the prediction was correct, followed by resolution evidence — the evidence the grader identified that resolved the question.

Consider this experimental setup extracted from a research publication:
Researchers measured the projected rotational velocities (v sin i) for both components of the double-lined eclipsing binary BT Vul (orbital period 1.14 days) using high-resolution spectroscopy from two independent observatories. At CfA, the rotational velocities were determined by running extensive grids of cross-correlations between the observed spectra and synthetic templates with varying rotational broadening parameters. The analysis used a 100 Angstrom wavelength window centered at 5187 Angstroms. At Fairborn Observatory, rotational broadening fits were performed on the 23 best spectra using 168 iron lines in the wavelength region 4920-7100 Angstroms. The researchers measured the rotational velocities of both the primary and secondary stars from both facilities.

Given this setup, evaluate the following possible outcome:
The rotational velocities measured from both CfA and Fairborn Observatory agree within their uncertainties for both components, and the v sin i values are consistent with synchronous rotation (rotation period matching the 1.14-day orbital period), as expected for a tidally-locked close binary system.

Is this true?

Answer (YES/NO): NO